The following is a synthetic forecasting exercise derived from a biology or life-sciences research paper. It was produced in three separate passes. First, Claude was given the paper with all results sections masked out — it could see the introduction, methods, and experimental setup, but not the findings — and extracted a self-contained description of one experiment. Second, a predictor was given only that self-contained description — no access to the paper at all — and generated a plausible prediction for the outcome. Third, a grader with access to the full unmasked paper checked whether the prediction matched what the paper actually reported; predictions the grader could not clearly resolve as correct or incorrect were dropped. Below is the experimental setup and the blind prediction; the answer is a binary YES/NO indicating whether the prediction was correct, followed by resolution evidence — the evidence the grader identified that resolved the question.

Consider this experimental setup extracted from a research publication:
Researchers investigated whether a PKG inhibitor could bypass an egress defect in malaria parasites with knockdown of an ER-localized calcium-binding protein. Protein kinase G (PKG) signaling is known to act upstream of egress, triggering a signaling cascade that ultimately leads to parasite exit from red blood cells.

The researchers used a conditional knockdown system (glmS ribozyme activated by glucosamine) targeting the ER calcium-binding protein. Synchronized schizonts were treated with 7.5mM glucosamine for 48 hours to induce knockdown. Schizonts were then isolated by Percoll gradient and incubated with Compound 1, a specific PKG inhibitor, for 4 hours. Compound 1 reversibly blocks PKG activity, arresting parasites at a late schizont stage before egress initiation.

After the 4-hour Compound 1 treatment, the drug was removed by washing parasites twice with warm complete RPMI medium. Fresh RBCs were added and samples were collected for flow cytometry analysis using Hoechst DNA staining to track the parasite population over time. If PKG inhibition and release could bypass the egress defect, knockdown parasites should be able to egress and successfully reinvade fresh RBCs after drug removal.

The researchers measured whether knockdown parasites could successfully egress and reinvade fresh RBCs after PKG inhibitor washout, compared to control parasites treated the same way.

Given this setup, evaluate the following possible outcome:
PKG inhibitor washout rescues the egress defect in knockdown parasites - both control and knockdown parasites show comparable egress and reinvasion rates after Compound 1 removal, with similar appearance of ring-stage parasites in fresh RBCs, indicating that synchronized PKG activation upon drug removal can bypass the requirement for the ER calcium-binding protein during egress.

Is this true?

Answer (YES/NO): NO